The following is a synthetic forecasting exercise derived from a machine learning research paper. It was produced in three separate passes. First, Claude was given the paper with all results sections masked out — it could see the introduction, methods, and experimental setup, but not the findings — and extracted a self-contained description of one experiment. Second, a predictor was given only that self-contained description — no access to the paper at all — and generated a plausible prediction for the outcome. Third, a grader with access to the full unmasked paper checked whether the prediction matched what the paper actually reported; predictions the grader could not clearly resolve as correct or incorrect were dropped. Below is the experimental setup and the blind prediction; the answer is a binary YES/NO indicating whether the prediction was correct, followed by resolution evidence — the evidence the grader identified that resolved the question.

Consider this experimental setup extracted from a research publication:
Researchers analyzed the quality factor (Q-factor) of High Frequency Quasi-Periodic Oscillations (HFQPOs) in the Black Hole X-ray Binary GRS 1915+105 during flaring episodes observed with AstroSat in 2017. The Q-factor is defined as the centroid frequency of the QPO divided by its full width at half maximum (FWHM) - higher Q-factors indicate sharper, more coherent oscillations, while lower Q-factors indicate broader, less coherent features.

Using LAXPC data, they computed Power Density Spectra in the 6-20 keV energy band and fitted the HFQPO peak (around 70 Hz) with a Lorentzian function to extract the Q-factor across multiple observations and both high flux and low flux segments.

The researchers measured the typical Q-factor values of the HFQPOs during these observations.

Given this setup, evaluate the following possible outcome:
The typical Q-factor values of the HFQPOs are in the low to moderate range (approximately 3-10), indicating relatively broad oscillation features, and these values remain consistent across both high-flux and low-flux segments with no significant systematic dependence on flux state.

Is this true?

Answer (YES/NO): NO